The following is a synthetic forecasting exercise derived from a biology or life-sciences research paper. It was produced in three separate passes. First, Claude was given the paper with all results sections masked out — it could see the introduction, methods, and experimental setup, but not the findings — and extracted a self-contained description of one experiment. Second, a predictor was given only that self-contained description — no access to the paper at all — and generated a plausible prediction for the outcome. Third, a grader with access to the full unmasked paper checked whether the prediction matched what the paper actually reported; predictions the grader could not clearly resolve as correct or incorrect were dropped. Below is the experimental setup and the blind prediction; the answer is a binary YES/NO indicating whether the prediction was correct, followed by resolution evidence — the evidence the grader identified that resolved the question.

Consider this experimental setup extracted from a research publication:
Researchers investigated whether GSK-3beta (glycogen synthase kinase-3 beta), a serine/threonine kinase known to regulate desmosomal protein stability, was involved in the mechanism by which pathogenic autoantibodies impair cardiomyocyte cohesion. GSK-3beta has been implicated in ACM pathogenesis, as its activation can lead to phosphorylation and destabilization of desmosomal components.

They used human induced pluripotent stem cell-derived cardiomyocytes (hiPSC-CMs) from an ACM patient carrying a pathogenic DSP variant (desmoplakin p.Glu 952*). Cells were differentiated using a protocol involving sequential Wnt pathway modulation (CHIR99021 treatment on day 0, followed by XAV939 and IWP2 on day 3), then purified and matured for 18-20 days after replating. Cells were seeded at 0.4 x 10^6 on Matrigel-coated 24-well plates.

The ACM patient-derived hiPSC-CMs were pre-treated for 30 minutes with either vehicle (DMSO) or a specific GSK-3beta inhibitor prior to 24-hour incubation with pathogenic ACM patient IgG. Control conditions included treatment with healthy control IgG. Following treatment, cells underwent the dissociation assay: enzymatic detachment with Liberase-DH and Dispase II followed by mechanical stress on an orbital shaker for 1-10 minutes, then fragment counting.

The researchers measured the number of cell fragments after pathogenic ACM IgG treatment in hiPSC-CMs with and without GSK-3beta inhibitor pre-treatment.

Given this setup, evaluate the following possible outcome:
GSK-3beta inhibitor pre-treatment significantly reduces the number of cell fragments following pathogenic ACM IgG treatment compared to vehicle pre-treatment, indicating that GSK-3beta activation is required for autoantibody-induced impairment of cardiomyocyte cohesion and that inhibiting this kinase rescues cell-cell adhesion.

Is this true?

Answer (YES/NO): YES